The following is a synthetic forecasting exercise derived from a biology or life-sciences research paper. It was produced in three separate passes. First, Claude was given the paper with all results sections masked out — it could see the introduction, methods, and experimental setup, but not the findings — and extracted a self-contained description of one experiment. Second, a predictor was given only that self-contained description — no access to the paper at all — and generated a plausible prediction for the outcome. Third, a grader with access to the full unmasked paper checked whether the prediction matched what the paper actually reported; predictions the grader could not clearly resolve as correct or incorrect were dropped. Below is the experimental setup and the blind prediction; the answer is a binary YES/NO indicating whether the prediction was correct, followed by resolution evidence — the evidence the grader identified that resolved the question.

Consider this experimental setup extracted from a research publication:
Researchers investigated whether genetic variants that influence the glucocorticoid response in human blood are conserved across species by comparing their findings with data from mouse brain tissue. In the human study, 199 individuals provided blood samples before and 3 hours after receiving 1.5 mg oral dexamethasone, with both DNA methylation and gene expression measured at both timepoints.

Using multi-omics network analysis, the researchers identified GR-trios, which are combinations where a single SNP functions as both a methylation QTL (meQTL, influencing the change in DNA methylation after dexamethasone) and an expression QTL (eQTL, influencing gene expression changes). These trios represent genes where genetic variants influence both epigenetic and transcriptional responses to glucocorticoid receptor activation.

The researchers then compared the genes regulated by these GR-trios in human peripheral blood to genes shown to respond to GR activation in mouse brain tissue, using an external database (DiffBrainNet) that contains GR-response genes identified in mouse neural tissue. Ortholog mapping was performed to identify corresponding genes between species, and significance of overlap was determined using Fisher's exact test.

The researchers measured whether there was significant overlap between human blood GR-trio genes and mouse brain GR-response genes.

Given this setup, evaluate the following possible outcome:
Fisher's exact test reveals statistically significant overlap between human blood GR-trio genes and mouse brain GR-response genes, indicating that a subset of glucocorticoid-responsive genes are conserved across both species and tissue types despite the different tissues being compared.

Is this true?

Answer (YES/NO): YES